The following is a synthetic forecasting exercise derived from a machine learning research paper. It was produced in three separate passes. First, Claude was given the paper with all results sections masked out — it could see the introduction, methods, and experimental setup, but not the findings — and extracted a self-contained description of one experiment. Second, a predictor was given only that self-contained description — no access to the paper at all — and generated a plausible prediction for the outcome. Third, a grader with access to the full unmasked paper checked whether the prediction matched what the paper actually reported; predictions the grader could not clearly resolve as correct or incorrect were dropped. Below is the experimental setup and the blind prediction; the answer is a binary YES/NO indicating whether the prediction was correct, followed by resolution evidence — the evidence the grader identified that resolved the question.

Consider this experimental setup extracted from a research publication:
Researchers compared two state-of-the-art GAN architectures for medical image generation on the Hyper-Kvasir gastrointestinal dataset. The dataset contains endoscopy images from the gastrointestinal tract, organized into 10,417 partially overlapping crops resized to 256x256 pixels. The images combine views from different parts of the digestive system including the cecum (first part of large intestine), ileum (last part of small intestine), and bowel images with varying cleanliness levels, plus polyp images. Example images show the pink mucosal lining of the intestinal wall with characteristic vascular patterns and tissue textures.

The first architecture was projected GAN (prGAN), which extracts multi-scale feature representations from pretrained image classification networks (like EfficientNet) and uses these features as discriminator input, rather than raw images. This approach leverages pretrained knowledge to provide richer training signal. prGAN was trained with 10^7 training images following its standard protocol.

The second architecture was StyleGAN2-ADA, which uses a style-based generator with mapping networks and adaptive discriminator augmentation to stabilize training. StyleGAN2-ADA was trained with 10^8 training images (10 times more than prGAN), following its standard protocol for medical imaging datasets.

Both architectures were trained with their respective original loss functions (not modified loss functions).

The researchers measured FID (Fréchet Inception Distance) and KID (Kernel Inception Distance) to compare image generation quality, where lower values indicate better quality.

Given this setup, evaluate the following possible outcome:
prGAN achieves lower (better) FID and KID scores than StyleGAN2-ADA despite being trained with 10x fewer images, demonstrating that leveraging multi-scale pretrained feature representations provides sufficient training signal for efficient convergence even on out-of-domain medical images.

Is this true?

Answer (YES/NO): YES